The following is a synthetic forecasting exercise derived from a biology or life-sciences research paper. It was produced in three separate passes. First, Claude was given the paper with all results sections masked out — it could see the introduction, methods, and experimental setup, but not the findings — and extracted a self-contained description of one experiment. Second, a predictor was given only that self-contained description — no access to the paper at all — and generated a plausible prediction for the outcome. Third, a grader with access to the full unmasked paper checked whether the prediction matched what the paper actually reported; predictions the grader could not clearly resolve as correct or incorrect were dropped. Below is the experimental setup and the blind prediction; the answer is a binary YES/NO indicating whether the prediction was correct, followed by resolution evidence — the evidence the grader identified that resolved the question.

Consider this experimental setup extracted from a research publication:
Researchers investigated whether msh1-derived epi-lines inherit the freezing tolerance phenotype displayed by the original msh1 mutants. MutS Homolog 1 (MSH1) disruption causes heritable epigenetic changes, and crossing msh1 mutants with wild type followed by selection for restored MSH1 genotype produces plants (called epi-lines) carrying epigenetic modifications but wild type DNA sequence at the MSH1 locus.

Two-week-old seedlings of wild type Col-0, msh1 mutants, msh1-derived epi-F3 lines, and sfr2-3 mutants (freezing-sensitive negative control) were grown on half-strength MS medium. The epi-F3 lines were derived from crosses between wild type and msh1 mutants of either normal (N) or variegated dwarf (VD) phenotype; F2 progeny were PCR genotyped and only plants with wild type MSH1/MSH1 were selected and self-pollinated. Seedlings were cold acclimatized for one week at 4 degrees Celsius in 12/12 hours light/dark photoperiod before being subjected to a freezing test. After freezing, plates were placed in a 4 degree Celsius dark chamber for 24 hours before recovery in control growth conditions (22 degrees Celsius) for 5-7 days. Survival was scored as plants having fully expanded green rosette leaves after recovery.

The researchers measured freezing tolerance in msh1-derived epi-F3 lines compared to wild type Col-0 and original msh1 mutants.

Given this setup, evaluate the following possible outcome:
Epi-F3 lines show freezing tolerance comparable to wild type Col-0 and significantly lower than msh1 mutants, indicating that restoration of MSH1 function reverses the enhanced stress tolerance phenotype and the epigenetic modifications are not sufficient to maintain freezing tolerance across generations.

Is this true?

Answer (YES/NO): NO